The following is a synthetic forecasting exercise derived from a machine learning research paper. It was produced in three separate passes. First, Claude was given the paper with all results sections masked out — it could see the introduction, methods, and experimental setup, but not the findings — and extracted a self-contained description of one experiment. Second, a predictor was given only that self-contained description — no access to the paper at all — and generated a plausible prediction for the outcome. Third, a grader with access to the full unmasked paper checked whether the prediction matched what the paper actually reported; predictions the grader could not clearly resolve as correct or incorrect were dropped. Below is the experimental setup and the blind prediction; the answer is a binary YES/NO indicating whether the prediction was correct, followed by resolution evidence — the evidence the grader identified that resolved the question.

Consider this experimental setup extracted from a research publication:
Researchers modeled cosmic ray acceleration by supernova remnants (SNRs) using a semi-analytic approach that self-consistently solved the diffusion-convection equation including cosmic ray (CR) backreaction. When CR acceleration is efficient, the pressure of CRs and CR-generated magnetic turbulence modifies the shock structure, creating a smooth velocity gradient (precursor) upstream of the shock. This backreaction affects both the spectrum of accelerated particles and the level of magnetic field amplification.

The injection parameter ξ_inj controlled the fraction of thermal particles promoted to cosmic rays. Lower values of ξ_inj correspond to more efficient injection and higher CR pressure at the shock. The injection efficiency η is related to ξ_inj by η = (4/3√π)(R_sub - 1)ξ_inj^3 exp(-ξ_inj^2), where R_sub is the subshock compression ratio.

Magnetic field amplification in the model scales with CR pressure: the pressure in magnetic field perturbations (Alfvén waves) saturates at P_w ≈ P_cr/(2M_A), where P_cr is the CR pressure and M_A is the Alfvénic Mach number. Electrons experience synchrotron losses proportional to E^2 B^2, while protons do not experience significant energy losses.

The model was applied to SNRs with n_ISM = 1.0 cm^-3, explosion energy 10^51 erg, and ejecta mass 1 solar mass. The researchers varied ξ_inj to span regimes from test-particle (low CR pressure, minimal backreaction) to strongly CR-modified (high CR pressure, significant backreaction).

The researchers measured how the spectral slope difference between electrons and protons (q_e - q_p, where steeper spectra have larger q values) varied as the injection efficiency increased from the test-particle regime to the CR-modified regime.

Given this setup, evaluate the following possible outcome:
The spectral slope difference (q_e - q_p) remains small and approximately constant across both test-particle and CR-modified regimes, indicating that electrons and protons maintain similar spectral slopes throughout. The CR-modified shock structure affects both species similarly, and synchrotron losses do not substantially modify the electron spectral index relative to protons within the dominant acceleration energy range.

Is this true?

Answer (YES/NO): NO